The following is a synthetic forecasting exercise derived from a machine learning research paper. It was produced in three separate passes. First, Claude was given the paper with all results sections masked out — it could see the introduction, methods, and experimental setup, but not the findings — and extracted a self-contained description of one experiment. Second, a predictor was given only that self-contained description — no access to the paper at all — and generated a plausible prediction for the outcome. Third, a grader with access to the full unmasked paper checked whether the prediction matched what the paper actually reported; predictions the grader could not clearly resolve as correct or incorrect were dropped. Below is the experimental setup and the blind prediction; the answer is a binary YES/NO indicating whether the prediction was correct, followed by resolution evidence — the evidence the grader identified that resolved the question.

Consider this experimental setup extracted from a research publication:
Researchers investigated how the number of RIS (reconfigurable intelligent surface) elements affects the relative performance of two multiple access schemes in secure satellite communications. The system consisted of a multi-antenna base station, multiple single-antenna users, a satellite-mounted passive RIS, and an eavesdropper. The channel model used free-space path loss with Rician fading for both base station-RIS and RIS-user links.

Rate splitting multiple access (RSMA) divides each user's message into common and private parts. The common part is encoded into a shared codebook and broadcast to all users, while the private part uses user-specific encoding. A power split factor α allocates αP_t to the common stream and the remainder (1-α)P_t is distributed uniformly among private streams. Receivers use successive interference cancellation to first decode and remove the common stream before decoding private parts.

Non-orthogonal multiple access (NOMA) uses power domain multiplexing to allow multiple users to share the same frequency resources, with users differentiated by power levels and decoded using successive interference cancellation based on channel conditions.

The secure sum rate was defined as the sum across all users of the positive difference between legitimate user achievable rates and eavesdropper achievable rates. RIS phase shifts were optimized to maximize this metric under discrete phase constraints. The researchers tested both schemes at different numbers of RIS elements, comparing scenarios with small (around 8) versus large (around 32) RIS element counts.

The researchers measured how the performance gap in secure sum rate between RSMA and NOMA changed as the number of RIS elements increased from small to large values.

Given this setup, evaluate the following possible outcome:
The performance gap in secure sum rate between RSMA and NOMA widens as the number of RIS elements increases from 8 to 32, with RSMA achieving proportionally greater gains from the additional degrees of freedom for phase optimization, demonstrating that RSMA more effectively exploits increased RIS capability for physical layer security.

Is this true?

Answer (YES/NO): YES